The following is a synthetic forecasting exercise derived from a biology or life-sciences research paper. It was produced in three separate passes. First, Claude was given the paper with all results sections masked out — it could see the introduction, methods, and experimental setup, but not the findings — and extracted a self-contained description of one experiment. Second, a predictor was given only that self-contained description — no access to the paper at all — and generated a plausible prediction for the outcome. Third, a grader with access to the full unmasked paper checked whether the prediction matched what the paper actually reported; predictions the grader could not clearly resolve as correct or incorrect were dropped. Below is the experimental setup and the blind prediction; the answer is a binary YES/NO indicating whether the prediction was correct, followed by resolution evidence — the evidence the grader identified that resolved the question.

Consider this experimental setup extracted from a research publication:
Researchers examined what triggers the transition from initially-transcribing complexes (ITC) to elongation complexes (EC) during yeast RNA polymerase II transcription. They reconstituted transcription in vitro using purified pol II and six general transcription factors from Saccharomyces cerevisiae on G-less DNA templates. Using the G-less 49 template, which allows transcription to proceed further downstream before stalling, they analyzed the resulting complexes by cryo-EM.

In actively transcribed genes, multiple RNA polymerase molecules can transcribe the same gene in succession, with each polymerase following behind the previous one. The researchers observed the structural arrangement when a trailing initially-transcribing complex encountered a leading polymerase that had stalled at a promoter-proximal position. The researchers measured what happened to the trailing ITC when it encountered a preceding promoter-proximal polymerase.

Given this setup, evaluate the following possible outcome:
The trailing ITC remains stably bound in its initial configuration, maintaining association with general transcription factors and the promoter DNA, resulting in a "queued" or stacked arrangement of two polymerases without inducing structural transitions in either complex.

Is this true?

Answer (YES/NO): NO